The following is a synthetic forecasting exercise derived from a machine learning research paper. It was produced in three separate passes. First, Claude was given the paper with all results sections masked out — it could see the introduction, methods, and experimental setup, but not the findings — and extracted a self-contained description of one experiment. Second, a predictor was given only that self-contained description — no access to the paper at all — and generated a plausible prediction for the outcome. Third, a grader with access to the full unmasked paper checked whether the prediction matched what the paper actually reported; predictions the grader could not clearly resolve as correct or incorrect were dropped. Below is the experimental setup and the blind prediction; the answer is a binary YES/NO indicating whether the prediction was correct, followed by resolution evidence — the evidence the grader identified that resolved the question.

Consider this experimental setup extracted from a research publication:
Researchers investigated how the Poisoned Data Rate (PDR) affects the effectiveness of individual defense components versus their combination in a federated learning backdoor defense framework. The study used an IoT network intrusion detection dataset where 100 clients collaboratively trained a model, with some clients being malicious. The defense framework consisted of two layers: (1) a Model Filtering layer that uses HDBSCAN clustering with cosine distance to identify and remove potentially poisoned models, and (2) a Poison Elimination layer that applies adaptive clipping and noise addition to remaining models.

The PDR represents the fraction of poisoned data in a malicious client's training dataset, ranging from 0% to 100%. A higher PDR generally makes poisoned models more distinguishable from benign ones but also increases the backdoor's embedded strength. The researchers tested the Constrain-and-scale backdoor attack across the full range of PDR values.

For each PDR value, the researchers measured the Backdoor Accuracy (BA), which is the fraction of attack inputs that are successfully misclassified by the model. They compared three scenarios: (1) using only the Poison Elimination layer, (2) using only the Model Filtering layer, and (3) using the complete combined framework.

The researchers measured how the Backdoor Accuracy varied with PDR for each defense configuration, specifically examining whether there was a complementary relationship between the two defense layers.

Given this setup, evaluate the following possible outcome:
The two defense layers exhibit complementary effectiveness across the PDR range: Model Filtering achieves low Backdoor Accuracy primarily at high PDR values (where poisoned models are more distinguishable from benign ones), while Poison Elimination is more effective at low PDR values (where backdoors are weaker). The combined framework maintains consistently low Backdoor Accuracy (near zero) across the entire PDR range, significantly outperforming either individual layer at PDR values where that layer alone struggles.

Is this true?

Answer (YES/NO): YES